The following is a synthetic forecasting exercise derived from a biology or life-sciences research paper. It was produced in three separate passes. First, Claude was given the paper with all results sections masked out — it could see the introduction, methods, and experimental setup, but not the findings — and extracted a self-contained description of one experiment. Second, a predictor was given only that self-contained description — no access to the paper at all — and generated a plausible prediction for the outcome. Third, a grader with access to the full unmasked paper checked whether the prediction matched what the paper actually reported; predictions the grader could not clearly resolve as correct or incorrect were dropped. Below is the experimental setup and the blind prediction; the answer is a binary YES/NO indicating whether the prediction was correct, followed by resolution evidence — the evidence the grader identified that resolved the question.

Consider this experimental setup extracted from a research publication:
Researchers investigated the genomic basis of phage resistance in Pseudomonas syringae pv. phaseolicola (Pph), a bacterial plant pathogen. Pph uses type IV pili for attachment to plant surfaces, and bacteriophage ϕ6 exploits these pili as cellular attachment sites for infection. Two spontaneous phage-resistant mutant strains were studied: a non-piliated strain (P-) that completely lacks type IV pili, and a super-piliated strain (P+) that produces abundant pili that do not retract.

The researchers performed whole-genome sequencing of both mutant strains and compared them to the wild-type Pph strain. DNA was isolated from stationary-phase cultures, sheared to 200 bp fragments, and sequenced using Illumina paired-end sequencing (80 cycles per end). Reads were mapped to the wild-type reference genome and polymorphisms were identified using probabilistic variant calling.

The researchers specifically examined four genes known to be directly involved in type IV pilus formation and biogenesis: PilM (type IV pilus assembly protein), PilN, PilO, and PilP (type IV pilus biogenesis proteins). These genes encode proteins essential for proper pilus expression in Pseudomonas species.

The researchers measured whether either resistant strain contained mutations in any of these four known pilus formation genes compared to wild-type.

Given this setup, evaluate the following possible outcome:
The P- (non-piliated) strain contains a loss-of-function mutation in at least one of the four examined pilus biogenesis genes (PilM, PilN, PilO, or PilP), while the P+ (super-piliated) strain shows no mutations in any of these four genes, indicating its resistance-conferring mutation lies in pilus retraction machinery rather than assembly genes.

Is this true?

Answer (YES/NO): NO